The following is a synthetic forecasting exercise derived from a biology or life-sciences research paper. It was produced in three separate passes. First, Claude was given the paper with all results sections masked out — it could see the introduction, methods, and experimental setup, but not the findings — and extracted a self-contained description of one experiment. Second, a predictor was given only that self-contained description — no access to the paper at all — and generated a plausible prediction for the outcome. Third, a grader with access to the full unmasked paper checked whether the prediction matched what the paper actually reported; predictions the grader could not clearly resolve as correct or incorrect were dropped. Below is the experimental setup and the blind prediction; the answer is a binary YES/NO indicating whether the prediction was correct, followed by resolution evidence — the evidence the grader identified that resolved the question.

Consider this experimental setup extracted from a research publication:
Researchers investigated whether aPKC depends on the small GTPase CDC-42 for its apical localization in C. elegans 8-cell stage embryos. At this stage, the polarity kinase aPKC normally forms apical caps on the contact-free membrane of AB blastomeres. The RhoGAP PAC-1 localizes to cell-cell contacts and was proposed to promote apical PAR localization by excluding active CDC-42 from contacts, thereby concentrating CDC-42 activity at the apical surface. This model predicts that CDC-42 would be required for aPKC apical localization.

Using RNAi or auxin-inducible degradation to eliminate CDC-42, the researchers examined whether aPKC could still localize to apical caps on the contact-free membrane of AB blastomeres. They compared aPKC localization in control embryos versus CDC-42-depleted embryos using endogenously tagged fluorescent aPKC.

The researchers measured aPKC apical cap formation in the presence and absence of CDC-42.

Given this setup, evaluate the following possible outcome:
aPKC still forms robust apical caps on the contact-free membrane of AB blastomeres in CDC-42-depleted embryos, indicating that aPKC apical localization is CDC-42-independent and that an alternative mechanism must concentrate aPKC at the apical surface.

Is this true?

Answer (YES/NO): YES